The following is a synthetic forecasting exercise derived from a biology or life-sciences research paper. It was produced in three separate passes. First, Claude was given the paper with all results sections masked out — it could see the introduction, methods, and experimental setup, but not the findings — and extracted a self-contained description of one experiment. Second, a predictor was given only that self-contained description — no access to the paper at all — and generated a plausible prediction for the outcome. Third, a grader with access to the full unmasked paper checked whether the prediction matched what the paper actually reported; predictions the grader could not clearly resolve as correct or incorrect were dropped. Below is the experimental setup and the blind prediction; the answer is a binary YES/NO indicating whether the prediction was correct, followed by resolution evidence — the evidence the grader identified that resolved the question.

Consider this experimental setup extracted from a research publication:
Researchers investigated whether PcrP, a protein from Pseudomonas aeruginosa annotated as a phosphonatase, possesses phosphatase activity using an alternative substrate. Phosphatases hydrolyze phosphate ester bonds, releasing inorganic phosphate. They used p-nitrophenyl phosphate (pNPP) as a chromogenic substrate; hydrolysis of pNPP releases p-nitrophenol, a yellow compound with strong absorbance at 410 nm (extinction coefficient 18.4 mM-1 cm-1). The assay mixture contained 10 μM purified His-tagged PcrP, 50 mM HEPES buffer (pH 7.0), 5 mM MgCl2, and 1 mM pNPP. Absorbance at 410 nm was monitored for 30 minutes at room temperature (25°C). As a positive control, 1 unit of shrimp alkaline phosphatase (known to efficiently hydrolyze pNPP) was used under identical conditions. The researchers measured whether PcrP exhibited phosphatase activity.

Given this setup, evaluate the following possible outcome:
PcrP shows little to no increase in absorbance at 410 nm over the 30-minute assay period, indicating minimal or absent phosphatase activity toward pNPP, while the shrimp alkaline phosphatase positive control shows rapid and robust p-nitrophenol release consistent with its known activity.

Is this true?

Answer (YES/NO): YES